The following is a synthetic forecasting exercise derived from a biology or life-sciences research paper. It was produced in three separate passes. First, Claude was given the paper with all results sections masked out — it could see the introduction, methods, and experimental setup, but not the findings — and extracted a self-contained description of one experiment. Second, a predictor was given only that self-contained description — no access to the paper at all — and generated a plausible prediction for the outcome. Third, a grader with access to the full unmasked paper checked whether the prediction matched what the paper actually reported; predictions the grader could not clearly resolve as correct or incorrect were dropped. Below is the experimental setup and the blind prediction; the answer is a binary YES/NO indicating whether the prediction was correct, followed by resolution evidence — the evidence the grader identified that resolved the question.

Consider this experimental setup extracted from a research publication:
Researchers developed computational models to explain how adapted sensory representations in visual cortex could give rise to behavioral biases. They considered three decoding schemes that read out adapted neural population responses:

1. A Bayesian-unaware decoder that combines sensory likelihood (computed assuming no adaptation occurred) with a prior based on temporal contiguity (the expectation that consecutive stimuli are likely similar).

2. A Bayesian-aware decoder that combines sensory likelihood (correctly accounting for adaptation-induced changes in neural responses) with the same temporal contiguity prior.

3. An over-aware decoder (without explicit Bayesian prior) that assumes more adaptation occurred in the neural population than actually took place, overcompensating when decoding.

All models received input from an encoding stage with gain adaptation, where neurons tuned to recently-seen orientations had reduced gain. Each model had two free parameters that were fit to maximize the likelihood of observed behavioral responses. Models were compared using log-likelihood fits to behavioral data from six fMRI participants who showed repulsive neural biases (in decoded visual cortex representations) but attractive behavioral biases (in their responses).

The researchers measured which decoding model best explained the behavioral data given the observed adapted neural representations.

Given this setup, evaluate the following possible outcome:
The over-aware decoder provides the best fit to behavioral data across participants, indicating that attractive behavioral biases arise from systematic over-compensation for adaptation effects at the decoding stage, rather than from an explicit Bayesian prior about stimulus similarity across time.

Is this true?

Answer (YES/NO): NO